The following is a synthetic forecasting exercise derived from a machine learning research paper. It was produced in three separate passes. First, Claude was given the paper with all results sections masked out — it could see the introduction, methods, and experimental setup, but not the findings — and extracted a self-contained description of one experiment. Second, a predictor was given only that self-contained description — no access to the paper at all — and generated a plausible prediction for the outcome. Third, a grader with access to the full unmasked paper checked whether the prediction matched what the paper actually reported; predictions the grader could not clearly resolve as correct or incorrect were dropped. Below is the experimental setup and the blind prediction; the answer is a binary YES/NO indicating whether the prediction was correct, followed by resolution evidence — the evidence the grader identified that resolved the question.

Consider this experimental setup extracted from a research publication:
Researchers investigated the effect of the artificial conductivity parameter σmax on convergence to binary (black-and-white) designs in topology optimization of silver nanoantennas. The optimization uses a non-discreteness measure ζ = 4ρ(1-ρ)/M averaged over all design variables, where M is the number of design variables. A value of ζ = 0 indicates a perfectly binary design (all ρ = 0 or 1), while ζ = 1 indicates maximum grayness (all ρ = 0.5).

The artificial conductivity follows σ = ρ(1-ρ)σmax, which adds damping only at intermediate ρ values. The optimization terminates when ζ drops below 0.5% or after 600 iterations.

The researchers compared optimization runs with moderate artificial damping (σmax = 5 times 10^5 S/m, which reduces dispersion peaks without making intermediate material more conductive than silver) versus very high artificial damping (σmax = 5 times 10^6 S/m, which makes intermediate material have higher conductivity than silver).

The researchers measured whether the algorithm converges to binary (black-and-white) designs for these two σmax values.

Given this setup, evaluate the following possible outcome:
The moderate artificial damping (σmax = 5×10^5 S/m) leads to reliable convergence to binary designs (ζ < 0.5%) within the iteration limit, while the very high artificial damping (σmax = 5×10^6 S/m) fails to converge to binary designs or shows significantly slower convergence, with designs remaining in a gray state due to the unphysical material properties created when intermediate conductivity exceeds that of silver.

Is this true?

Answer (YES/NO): YES